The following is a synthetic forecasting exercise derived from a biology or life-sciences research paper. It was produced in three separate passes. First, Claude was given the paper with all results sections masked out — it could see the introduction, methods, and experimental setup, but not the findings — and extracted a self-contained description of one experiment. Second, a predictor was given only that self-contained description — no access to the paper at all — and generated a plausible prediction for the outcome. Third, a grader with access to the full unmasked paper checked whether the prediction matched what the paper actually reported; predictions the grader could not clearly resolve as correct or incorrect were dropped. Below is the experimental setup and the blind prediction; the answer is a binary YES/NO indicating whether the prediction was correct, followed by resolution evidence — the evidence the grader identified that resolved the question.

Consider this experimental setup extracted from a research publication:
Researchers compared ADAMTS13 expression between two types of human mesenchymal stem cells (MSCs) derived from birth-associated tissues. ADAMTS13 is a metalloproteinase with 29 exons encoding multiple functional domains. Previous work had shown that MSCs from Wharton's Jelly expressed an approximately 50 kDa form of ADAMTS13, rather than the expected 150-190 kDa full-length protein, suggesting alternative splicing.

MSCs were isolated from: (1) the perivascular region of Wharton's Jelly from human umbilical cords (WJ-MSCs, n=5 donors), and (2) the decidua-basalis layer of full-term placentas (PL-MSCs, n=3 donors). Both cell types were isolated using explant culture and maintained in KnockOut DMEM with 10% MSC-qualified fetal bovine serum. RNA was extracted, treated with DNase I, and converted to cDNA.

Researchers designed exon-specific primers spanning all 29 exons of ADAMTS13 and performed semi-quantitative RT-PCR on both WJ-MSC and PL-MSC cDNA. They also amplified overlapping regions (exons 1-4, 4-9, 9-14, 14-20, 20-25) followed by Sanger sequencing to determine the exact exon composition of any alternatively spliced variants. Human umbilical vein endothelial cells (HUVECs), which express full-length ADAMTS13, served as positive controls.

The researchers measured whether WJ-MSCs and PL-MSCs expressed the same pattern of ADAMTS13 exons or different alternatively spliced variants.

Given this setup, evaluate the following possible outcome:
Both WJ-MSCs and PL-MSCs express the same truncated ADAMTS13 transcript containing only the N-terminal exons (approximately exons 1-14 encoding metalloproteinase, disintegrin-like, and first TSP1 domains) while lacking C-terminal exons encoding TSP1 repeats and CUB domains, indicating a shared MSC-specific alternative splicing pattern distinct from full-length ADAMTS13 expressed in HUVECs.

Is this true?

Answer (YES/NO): NO